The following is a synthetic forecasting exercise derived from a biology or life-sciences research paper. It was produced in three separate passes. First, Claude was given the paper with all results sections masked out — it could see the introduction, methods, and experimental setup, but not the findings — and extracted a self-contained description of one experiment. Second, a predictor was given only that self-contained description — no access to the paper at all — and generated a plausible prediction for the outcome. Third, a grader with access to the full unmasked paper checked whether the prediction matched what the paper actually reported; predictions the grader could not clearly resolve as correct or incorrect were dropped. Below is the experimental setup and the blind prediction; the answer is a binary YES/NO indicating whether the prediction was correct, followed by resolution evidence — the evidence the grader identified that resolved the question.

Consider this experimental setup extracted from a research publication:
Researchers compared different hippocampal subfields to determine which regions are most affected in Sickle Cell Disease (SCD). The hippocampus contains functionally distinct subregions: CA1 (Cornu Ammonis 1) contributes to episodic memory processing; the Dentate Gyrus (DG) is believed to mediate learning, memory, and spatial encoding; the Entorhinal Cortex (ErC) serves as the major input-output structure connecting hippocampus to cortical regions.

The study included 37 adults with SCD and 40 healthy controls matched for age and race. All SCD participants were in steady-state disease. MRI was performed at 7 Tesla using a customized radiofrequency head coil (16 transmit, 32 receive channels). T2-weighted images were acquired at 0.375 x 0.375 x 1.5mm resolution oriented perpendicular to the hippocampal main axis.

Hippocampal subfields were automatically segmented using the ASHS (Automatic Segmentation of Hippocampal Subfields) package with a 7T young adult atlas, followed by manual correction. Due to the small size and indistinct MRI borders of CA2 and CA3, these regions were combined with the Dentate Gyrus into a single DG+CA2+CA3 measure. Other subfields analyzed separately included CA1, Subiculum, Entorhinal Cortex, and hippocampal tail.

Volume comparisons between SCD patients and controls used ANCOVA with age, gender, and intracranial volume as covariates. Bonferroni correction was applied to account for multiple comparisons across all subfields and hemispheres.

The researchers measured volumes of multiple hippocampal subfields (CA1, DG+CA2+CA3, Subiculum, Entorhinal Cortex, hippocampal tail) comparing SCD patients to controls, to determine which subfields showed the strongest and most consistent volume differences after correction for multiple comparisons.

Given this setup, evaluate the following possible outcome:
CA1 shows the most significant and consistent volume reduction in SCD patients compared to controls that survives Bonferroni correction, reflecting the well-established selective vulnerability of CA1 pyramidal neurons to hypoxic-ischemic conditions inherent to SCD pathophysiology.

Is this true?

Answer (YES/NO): NO